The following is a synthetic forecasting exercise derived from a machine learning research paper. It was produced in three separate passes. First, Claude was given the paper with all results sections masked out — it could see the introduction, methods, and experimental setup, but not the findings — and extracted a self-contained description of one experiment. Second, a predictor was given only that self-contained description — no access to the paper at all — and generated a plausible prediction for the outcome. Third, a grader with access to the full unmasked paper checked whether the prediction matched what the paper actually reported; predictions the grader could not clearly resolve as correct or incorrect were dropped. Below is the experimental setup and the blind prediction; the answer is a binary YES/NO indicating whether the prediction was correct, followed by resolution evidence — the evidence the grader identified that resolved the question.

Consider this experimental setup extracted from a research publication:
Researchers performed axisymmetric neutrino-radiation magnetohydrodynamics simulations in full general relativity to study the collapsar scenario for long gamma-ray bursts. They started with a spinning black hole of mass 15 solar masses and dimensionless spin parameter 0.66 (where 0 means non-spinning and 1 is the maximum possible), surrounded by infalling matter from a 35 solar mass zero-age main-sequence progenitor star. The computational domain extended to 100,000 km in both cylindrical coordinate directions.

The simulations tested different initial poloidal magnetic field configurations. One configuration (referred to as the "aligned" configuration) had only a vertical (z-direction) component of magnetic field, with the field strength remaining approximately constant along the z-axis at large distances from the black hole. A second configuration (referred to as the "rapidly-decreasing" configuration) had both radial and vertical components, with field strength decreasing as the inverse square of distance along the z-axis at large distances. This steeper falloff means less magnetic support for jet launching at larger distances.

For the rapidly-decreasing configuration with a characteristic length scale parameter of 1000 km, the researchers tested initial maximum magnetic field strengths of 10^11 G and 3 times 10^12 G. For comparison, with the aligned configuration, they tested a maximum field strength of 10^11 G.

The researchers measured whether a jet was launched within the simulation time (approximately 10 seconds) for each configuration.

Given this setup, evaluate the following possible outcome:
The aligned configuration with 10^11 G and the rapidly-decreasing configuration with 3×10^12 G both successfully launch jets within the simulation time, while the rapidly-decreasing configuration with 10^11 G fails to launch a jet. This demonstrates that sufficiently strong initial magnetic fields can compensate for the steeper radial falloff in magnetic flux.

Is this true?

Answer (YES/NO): YES